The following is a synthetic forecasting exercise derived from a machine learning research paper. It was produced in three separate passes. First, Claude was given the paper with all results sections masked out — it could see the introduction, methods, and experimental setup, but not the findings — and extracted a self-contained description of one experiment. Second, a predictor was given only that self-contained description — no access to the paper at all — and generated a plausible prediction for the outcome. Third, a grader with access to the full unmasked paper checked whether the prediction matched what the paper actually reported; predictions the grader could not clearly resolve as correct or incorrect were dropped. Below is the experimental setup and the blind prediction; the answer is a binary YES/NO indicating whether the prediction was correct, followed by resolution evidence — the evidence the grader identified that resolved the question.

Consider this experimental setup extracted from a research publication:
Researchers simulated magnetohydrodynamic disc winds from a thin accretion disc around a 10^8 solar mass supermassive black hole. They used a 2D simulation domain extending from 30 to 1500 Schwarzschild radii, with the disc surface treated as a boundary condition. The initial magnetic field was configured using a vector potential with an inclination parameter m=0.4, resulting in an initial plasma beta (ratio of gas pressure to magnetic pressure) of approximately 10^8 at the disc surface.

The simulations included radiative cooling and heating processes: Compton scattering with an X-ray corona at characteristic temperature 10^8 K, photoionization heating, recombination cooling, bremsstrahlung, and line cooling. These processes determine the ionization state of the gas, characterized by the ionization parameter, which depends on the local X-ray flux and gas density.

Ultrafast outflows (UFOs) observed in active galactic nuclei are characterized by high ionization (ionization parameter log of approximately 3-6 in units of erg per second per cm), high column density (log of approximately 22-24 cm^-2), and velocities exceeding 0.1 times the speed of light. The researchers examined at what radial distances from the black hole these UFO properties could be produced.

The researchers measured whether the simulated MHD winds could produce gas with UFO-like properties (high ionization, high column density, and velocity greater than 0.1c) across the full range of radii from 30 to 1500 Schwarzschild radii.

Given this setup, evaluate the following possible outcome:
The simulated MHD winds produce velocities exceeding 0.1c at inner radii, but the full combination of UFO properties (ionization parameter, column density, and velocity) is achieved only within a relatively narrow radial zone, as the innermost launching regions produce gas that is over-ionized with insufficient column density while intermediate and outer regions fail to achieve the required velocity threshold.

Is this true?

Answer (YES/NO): NO